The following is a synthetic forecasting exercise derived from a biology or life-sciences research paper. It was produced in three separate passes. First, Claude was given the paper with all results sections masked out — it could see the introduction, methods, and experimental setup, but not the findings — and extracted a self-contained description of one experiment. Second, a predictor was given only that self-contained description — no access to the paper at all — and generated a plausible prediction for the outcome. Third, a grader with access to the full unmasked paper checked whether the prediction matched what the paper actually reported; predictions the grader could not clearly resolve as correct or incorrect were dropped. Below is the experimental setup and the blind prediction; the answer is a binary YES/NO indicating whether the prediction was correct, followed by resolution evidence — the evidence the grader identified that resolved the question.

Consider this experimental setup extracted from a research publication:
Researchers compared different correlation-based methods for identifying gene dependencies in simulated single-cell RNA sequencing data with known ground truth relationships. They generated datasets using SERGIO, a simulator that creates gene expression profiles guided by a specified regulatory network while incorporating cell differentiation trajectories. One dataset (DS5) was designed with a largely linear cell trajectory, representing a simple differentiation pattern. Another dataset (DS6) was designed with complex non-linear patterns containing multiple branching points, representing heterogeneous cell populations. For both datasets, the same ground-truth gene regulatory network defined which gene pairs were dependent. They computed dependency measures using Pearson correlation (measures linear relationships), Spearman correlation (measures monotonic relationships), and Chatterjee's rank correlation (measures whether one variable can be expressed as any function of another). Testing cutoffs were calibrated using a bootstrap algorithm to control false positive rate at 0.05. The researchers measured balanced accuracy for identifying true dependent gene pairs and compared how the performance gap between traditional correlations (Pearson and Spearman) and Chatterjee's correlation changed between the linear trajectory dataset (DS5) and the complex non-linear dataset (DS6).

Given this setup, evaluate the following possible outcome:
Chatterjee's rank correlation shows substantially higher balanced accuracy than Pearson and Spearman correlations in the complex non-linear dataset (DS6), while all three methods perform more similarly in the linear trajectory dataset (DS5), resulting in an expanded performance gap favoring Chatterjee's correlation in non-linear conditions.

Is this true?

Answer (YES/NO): YES